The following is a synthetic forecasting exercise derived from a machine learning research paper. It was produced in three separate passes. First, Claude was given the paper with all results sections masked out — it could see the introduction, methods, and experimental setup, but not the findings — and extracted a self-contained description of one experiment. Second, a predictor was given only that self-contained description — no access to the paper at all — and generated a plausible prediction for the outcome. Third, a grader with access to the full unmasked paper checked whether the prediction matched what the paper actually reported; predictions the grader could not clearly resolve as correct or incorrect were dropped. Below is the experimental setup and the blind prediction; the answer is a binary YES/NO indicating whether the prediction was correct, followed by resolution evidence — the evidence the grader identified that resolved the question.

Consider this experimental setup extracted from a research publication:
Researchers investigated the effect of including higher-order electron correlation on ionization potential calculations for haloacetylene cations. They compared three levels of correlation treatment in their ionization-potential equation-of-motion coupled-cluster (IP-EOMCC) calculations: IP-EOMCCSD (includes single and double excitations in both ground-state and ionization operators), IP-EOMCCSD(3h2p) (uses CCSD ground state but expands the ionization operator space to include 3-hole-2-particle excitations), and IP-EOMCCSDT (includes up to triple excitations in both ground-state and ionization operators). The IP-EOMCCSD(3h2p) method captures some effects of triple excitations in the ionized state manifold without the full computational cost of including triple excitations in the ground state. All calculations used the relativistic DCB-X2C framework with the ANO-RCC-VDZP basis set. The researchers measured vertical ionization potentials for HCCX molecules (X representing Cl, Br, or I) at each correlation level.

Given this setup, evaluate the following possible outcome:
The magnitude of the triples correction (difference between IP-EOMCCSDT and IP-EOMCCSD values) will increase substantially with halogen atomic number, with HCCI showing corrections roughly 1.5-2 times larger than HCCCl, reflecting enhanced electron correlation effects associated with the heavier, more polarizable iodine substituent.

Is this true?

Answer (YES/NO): NO